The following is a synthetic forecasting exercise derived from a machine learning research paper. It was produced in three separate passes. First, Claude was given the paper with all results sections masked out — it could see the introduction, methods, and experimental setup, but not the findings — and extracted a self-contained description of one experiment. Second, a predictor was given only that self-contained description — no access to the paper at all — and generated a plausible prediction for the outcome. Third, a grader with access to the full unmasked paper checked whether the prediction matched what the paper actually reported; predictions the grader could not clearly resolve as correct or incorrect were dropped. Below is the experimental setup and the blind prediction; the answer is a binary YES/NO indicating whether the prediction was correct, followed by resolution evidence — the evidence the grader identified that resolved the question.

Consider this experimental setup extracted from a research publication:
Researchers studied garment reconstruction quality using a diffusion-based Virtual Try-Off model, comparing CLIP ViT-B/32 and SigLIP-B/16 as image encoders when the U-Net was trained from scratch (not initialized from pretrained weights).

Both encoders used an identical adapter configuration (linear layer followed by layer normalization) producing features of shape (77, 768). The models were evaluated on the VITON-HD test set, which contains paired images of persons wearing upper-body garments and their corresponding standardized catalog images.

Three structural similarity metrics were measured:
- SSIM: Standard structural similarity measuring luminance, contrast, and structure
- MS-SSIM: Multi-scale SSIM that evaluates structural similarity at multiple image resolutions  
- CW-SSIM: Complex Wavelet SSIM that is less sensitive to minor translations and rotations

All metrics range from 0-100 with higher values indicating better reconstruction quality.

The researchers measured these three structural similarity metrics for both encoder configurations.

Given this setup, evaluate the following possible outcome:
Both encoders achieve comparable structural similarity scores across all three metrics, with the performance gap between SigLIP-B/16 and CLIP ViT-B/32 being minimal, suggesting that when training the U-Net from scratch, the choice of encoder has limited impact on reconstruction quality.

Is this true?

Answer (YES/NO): YES